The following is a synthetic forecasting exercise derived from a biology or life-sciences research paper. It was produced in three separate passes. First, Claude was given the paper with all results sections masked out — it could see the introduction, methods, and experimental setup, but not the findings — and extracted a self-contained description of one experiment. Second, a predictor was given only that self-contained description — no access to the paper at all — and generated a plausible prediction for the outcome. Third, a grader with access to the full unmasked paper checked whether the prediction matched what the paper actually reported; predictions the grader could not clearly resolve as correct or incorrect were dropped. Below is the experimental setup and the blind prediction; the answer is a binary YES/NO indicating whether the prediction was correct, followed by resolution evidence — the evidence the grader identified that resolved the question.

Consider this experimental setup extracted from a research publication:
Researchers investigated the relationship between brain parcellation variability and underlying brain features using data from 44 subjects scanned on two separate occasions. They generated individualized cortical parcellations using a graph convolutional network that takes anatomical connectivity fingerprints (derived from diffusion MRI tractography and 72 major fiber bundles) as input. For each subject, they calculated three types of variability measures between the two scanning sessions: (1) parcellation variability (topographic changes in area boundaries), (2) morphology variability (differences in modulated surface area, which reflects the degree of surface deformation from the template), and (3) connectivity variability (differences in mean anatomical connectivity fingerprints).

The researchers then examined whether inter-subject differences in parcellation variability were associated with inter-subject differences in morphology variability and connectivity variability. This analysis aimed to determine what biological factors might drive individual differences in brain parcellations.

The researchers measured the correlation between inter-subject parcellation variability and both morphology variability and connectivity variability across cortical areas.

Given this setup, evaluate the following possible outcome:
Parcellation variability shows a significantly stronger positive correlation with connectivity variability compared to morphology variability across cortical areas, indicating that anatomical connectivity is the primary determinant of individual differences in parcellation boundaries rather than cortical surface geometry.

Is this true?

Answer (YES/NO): NO